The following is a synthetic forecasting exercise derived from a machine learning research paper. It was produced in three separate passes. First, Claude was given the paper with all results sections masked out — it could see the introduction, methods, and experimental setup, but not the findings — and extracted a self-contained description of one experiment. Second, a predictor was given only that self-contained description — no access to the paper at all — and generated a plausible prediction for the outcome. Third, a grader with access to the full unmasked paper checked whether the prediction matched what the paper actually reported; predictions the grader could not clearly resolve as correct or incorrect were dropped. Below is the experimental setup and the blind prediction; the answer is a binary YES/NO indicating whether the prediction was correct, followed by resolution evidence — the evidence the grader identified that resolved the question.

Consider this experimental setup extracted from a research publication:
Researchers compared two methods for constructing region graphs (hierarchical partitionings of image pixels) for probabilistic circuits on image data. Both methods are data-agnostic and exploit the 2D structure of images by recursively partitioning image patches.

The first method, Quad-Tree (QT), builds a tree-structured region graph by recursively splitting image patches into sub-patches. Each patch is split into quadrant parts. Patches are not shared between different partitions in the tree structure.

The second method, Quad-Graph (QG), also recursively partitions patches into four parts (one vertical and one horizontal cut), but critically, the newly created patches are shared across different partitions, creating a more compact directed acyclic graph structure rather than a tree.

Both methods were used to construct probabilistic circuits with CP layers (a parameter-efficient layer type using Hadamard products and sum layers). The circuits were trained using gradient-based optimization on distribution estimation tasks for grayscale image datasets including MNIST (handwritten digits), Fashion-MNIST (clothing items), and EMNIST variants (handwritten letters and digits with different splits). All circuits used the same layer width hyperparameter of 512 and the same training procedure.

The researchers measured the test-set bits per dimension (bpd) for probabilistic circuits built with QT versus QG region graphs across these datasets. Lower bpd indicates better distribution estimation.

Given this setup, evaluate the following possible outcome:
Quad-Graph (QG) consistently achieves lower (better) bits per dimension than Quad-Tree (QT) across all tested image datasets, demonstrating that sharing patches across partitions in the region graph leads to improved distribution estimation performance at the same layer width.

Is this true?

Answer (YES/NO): NO